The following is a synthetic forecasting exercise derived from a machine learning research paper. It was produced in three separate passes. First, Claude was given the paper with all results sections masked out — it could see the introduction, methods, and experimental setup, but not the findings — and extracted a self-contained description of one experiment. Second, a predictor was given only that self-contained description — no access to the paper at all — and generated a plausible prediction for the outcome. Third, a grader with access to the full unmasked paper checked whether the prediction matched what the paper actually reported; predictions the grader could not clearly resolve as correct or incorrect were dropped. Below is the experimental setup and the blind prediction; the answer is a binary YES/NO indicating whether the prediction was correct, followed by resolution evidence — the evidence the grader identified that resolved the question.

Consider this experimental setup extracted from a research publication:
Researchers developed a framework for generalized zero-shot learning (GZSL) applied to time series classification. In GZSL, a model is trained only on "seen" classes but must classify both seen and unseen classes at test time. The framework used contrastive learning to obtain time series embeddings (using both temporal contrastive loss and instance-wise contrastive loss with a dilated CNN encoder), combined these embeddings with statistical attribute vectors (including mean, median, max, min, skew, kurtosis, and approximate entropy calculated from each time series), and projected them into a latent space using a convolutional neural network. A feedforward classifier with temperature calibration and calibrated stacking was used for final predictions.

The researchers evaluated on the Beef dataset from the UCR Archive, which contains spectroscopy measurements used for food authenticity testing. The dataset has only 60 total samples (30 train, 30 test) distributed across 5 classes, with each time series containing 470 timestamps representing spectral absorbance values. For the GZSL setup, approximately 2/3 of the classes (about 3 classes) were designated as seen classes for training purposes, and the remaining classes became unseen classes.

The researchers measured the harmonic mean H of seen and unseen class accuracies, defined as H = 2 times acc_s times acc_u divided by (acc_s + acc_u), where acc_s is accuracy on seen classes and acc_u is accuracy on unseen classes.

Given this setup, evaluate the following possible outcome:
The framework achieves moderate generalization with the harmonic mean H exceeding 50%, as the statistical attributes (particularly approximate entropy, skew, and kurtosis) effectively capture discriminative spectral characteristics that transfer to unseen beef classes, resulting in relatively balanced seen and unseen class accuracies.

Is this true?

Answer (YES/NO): NO